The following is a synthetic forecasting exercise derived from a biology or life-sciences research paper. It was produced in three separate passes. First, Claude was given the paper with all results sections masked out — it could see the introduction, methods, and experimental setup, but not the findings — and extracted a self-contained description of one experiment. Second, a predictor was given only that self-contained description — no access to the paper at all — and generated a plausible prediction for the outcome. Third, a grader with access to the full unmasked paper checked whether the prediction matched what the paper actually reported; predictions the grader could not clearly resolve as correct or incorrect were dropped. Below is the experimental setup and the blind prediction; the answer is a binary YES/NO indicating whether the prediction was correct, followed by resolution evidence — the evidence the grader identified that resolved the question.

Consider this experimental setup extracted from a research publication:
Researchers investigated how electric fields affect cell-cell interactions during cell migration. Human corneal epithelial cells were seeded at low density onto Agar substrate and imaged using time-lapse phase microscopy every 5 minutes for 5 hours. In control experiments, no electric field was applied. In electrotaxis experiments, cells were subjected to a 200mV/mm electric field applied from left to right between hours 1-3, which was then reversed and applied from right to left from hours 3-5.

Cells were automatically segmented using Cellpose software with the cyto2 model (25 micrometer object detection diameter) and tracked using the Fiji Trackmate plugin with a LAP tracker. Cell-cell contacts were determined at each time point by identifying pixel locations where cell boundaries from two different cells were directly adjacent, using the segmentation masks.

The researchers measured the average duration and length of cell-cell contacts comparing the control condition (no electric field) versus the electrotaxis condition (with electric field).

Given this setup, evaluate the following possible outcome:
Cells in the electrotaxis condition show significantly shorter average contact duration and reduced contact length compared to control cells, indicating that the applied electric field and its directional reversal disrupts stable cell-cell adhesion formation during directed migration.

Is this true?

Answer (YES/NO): NO